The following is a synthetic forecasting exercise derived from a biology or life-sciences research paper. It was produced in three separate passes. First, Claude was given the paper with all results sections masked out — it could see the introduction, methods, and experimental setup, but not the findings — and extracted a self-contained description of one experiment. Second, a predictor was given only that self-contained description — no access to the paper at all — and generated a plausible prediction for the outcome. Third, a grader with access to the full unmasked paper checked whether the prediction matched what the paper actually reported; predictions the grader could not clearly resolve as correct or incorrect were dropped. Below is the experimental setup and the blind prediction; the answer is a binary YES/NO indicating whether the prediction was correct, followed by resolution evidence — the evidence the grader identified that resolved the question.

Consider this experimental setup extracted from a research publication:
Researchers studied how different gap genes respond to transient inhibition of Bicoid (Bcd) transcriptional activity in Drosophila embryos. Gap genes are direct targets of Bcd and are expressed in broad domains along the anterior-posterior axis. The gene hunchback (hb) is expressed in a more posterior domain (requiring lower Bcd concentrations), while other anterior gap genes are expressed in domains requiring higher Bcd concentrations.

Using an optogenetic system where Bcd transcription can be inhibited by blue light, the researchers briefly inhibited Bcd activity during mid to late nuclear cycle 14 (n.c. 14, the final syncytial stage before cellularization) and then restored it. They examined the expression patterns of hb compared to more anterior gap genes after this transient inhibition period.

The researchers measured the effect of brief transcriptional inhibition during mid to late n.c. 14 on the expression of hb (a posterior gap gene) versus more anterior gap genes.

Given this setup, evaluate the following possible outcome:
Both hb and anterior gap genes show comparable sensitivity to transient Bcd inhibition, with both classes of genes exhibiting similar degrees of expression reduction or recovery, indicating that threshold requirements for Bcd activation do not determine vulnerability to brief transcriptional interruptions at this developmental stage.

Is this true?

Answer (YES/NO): NO